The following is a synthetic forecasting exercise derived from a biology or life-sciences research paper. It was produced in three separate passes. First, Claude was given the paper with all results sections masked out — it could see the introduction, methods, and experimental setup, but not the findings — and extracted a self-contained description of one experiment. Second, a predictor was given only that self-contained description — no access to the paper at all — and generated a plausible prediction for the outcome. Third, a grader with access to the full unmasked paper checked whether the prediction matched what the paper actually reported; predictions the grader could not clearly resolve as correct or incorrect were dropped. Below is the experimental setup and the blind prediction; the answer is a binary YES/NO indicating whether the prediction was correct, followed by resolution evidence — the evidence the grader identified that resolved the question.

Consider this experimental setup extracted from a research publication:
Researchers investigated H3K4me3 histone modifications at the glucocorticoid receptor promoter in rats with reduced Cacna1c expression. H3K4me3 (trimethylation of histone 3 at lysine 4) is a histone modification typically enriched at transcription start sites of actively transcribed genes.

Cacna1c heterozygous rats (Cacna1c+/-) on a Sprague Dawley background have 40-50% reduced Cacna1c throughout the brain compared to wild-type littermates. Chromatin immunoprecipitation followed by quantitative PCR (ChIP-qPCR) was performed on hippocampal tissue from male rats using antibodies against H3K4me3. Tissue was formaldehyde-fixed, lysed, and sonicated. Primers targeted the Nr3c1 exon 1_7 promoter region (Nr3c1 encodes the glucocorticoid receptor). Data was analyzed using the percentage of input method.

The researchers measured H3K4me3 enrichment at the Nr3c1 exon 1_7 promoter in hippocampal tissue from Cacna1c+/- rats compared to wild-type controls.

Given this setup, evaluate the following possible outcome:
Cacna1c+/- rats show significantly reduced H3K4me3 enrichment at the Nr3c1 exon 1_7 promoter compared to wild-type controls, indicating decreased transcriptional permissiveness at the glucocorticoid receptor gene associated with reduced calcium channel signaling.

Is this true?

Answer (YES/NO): YES